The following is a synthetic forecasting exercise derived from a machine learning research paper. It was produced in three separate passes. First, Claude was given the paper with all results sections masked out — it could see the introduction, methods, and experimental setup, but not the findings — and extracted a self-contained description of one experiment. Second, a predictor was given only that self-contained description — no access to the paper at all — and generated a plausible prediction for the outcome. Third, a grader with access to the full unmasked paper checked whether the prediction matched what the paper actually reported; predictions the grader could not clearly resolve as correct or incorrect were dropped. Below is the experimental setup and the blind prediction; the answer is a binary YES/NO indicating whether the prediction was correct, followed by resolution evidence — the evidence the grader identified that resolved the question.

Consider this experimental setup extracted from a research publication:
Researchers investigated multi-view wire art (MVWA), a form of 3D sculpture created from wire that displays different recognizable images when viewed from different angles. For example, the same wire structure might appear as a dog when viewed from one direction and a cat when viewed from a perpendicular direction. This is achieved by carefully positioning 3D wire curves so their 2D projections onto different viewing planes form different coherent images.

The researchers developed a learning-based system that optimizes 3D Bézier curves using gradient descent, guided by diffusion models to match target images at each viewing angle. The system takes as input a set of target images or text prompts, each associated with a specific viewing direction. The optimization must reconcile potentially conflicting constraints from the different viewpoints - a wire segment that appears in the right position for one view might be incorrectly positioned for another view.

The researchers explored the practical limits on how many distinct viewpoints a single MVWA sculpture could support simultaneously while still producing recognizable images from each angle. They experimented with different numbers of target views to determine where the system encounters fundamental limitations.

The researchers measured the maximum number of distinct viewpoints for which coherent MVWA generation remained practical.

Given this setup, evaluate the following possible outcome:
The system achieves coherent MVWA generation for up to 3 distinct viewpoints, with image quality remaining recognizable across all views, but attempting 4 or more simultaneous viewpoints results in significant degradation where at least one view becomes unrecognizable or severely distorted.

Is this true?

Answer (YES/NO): YES